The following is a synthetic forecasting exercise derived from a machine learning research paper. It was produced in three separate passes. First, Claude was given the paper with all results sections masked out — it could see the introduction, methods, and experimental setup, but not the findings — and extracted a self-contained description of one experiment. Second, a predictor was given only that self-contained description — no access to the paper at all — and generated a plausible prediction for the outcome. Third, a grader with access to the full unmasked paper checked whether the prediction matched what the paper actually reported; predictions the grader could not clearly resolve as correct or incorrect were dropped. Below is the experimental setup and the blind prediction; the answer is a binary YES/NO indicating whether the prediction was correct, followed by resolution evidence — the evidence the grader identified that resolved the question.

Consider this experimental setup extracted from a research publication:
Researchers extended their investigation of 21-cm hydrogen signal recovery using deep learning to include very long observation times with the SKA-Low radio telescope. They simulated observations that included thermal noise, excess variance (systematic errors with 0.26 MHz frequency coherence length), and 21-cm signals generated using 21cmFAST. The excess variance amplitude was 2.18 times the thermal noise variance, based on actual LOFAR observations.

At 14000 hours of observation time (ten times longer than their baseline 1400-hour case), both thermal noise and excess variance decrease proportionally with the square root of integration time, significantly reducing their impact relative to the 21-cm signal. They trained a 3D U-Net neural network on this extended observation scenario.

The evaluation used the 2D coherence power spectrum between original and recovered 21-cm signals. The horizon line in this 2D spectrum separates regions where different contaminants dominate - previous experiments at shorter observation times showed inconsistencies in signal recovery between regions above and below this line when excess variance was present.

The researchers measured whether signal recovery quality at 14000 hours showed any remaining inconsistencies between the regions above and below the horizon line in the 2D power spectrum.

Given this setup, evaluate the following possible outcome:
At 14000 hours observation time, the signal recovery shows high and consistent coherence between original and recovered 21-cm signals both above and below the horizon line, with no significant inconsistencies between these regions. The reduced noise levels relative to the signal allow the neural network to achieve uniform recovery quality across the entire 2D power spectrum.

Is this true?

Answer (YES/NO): YES